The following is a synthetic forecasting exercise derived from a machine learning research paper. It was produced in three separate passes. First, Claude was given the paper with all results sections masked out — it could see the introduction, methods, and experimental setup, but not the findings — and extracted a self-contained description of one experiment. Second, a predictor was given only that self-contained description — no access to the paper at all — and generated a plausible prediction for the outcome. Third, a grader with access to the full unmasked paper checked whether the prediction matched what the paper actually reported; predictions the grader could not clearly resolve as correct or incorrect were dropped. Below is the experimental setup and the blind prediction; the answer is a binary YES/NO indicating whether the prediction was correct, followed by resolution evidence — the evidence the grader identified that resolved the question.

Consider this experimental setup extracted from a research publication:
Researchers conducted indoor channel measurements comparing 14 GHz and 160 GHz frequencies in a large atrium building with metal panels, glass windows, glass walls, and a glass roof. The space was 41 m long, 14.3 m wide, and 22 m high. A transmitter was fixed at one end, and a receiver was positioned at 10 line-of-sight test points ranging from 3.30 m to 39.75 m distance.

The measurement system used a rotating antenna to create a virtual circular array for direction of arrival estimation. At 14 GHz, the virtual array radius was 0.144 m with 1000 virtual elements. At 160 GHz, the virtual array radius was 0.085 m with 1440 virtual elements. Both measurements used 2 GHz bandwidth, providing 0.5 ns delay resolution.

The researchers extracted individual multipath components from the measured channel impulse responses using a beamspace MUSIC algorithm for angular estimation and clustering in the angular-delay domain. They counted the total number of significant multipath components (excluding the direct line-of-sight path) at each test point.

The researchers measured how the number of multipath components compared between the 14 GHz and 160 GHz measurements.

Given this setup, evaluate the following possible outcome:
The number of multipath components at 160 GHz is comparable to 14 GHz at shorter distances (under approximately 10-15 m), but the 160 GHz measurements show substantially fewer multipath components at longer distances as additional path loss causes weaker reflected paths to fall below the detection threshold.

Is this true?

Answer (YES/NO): NO